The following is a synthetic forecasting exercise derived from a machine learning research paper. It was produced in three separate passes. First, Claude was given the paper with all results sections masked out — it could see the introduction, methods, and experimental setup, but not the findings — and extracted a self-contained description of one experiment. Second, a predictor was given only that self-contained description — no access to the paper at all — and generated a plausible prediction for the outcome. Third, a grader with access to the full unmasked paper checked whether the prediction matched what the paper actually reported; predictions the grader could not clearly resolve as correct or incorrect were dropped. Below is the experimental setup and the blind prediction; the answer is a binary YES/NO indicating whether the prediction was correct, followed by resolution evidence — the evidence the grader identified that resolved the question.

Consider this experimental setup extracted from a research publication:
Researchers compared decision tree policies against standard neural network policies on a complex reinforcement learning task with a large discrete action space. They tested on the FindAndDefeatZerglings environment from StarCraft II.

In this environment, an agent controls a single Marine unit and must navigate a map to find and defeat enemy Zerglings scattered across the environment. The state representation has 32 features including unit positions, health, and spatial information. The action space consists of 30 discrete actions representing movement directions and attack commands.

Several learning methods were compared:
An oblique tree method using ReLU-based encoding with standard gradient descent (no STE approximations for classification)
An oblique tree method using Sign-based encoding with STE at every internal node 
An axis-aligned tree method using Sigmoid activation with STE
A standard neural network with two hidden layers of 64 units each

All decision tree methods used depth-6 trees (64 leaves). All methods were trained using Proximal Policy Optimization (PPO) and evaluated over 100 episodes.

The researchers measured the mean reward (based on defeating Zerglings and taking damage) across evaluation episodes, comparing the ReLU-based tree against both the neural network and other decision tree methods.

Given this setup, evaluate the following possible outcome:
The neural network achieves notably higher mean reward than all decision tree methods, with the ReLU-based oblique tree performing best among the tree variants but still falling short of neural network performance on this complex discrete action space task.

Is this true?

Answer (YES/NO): NO